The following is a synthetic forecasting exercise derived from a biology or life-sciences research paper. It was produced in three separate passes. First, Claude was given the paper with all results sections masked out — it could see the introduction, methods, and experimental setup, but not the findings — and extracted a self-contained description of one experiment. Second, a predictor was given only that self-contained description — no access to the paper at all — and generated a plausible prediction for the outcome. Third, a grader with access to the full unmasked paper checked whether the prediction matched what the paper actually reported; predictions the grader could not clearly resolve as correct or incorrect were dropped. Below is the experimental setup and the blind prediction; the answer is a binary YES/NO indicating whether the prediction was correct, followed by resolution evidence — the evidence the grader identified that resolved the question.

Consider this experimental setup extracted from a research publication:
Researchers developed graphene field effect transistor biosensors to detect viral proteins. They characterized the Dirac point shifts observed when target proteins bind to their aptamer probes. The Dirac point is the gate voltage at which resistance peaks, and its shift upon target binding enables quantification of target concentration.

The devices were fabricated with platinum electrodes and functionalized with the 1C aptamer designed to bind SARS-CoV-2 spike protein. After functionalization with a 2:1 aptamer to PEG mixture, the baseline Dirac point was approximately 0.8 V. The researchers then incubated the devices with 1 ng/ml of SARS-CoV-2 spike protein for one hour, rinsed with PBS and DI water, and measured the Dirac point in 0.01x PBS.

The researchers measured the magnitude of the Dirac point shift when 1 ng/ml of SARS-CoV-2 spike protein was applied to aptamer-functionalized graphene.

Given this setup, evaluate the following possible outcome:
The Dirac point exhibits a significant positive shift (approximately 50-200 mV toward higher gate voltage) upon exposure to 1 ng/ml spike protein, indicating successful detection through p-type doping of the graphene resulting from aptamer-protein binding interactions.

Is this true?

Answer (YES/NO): NO